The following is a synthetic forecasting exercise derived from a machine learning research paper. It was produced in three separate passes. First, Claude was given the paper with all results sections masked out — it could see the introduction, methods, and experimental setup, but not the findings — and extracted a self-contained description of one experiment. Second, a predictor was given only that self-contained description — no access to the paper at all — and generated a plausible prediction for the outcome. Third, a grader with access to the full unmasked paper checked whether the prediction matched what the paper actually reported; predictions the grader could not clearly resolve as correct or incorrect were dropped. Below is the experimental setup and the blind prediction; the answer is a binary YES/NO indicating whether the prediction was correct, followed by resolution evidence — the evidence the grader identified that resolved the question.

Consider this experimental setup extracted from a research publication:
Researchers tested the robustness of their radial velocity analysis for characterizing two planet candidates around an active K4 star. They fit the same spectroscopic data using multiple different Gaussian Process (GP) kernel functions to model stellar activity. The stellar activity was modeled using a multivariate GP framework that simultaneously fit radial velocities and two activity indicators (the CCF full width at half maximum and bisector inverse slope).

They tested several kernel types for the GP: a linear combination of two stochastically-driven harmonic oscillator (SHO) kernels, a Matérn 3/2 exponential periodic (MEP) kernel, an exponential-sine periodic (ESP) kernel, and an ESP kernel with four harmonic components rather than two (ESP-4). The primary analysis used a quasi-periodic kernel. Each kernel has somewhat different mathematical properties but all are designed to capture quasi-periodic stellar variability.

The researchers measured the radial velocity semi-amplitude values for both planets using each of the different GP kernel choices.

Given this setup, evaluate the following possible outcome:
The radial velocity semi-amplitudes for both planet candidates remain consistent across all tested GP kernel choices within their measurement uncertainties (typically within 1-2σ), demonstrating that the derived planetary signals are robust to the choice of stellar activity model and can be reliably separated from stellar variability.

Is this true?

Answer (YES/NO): YES